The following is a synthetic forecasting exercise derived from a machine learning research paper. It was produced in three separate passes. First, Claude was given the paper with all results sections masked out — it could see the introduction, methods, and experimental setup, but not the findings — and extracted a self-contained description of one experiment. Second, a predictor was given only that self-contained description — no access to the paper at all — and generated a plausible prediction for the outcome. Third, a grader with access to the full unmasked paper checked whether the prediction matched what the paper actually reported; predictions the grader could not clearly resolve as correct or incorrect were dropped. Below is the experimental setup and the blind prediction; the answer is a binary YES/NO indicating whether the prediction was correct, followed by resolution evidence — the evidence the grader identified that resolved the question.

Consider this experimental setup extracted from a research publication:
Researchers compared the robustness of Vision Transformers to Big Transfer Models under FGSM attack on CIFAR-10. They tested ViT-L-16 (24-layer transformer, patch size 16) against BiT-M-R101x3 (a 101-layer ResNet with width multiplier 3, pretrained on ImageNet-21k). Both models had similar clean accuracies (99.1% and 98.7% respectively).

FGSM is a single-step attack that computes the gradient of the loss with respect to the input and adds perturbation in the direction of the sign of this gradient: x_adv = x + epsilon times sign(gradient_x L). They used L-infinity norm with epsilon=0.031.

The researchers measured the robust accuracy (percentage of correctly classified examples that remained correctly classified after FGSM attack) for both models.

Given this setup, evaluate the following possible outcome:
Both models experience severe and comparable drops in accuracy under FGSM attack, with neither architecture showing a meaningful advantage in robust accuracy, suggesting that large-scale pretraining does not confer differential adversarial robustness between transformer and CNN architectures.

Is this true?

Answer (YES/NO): NO